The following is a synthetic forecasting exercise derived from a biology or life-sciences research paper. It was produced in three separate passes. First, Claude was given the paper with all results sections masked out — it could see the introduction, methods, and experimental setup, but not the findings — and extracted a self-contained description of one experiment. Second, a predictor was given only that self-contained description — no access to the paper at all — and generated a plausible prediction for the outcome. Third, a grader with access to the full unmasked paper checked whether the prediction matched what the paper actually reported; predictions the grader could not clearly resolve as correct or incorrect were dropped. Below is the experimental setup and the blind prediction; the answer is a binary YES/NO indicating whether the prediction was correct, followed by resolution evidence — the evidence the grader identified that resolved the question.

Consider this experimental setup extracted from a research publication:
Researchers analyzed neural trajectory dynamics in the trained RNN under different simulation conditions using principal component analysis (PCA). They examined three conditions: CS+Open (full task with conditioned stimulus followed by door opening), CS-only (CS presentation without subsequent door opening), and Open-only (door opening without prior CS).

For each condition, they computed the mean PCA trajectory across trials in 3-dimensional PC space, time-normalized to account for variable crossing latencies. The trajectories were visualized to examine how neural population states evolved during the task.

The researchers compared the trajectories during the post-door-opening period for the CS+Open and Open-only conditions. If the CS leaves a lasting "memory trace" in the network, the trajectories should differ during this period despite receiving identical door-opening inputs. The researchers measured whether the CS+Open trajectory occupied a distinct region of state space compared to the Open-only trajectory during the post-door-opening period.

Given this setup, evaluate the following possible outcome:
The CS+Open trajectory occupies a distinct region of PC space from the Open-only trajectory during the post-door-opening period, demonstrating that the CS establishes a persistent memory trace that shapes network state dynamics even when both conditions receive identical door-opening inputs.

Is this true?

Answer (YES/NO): YES